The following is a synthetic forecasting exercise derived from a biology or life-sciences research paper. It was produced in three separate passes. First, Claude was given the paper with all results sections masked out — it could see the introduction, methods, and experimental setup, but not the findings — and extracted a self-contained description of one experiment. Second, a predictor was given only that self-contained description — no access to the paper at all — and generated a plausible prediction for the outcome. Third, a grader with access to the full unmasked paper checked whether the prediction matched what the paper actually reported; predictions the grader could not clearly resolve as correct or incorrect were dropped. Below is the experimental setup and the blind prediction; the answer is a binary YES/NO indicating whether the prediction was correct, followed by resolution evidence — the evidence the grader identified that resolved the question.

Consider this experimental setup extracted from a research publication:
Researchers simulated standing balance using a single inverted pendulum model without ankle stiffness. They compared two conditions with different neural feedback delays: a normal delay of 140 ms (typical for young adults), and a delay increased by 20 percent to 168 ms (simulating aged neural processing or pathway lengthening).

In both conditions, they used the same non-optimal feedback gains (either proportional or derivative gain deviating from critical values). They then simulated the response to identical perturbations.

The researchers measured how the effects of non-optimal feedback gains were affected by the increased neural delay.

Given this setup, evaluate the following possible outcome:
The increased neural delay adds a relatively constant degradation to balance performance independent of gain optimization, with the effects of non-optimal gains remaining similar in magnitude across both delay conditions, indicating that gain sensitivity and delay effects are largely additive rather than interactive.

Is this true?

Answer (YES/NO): NO